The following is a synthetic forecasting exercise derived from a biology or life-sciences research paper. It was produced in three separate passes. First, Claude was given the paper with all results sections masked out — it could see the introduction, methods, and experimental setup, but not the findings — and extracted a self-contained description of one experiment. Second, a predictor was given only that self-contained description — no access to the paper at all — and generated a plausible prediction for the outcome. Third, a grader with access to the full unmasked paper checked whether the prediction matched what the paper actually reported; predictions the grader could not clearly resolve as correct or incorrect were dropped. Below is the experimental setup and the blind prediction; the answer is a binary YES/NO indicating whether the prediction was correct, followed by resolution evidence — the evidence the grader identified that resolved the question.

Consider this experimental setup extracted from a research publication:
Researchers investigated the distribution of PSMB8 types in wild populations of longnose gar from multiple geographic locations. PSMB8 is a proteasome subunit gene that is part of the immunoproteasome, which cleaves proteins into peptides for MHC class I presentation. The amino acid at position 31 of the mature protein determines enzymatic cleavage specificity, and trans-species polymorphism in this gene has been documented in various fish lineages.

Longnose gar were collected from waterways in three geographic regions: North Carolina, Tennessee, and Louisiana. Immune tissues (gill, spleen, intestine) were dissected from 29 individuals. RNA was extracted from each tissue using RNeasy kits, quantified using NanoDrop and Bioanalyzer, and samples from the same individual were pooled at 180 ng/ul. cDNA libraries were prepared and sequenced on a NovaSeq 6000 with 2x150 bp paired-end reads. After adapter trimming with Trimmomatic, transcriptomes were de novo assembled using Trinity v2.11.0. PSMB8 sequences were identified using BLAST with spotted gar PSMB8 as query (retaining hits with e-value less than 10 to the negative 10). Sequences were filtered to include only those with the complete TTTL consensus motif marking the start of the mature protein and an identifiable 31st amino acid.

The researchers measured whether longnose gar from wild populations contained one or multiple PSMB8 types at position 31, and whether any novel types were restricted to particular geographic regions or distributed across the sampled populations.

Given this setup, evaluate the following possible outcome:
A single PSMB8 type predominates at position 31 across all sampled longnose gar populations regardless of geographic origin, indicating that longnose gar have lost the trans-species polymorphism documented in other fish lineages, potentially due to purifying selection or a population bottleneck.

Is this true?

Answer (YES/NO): NO